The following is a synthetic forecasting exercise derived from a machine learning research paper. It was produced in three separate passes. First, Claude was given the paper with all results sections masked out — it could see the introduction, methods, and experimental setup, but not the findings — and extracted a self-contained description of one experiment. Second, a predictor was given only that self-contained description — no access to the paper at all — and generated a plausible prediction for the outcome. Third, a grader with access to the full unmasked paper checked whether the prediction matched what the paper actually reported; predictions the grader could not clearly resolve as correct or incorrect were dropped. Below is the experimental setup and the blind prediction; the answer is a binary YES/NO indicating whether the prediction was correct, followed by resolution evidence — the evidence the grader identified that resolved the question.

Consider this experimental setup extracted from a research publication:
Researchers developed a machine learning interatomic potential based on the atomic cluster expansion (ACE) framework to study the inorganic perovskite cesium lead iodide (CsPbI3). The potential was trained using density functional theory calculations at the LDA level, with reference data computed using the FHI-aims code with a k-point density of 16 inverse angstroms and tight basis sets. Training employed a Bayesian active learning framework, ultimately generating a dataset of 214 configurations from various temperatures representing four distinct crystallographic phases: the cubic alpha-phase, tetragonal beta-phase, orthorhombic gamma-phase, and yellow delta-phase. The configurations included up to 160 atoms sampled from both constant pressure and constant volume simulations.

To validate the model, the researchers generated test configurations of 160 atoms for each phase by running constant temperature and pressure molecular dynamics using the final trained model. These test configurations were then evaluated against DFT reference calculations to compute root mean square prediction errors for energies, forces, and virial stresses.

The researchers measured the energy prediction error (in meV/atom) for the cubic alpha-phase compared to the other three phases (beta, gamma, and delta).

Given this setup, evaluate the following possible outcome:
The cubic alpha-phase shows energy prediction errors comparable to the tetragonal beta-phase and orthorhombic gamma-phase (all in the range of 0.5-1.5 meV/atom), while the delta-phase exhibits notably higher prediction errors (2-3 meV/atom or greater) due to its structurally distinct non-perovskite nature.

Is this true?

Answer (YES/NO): NO